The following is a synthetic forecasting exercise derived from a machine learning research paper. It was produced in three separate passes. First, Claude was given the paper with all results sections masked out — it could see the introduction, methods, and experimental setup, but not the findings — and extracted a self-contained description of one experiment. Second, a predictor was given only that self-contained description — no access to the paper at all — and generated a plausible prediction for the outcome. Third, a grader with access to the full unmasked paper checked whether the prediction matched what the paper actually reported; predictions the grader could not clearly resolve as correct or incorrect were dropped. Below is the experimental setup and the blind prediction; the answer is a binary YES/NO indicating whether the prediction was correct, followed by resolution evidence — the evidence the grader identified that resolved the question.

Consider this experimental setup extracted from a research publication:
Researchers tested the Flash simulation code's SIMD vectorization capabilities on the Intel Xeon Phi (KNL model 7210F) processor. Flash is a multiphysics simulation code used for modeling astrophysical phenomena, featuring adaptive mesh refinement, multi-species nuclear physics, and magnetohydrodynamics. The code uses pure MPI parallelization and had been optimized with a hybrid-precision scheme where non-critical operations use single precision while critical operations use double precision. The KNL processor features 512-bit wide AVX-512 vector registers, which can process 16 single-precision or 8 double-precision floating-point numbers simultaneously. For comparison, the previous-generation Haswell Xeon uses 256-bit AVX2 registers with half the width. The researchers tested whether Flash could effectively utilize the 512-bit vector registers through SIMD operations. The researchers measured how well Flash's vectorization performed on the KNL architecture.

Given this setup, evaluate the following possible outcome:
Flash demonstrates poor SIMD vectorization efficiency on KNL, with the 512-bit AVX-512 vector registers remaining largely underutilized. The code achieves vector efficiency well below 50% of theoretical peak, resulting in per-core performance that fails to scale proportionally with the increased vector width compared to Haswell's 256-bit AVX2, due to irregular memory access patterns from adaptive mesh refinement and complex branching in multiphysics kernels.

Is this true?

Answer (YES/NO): NO